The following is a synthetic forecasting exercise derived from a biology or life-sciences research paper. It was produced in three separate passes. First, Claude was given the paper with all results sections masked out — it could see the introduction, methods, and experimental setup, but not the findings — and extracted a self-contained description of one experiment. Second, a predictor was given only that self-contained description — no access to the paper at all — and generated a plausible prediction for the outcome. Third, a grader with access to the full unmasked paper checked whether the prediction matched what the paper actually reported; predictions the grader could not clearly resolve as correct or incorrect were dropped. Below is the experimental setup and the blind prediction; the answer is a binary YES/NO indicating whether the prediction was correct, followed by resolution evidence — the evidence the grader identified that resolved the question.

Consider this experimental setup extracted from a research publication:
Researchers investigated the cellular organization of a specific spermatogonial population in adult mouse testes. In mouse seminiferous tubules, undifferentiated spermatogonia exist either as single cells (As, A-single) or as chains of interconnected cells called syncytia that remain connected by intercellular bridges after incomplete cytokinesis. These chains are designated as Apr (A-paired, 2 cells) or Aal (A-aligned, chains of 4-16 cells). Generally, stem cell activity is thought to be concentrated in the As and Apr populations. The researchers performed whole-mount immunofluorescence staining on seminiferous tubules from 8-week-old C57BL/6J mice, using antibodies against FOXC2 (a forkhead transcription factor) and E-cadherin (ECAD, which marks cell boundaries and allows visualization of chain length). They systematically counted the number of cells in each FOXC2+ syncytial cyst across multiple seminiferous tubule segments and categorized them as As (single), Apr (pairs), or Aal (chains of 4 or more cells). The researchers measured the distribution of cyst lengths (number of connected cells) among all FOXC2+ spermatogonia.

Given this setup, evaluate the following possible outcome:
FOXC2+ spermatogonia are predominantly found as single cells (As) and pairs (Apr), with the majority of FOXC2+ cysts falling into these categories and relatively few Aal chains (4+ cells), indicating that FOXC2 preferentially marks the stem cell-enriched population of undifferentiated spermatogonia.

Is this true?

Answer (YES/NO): NO